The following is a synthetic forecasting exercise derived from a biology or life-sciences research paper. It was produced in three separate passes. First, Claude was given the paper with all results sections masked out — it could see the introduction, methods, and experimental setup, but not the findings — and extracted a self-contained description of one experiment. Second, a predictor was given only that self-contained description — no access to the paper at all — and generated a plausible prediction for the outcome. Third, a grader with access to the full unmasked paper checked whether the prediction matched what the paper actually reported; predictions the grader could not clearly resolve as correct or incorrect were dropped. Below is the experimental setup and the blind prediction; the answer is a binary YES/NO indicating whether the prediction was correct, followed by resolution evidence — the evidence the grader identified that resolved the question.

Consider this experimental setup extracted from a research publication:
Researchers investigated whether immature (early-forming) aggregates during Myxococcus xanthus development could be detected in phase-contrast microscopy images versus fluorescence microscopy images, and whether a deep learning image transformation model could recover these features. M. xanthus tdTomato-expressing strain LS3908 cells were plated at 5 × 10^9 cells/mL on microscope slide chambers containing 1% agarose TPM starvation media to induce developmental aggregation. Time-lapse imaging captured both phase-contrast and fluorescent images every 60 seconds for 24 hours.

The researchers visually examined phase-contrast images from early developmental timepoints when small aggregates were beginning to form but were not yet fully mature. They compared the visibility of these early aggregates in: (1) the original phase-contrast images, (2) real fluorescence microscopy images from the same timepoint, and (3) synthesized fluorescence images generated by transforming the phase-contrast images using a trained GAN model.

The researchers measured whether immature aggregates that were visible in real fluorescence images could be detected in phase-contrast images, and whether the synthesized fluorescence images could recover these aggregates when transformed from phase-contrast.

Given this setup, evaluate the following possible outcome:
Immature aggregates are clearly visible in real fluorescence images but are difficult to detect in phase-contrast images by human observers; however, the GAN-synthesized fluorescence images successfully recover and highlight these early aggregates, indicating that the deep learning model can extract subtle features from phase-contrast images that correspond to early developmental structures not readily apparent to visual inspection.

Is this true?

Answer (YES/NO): YES